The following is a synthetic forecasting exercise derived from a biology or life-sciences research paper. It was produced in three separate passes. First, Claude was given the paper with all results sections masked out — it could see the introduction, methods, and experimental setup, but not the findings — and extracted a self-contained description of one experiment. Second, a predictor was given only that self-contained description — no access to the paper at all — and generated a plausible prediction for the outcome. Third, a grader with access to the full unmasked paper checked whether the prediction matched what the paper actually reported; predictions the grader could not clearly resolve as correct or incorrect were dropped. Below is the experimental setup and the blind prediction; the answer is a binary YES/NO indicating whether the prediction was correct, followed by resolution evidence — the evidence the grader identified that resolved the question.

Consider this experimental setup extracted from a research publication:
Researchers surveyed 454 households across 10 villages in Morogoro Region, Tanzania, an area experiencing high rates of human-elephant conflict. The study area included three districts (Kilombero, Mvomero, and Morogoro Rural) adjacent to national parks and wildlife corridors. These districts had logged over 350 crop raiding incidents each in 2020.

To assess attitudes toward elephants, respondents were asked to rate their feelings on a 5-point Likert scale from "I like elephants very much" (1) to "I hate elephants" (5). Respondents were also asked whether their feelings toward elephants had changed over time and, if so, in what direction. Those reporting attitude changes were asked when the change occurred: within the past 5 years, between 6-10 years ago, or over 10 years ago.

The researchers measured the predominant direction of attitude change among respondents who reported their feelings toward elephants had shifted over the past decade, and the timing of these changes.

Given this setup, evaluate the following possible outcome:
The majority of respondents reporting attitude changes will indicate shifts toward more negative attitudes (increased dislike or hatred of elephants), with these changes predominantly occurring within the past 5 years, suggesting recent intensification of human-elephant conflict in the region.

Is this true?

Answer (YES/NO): YES